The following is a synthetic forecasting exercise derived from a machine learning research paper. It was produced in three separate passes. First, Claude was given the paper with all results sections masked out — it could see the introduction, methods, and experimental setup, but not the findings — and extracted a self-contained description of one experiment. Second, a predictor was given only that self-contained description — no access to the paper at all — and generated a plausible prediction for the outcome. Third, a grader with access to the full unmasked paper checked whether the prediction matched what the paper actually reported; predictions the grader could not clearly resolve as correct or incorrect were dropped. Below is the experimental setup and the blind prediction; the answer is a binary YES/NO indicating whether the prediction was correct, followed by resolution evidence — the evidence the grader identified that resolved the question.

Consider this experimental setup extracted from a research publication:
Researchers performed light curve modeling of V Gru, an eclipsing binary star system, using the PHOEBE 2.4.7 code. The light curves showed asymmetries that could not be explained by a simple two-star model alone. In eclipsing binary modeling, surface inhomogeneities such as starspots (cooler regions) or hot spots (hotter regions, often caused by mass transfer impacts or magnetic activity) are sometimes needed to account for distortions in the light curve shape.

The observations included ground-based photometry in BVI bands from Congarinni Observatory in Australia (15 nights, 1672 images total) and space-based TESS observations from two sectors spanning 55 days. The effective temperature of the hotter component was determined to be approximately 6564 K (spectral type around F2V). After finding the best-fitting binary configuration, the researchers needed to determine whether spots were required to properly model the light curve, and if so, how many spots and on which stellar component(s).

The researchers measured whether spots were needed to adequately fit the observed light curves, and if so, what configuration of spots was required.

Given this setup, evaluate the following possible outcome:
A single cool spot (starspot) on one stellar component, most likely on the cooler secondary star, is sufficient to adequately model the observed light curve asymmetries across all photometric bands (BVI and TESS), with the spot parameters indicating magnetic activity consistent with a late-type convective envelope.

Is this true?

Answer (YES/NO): NO